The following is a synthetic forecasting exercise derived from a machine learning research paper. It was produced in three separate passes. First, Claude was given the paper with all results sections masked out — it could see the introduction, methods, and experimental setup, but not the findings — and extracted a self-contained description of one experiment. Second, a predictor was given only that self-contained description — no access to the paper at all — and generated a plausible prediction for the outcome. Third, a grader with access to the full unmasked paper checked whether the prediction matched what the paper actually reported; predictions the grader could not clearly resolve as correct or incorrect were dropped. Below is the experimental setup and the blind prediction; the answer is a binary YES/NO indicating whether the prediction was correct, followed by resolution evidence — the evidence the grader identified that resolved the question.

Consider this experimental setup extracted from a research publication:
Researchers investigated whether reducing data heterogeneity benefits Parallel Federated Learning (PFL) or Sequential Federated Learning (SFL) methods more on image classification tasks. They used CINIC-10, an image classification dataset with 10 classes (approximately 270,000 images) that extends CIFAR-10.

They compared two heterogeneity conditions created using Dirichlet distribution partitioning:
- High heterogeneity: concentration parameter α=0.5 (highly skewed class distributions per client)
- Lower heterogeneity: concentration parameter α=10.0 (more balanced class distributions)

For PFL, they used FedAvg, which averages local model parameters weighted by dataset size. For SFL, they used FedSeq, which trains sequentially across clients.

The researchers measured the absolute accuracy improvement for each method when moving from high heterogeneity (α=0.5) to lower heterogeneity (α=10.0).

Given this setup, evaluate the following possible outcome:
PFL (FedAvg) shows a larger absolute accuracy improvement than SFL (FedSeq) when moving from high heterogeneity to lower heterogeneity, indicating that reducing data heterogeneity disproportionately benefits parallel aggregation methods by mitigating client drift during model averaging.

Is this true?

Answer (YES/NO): YES